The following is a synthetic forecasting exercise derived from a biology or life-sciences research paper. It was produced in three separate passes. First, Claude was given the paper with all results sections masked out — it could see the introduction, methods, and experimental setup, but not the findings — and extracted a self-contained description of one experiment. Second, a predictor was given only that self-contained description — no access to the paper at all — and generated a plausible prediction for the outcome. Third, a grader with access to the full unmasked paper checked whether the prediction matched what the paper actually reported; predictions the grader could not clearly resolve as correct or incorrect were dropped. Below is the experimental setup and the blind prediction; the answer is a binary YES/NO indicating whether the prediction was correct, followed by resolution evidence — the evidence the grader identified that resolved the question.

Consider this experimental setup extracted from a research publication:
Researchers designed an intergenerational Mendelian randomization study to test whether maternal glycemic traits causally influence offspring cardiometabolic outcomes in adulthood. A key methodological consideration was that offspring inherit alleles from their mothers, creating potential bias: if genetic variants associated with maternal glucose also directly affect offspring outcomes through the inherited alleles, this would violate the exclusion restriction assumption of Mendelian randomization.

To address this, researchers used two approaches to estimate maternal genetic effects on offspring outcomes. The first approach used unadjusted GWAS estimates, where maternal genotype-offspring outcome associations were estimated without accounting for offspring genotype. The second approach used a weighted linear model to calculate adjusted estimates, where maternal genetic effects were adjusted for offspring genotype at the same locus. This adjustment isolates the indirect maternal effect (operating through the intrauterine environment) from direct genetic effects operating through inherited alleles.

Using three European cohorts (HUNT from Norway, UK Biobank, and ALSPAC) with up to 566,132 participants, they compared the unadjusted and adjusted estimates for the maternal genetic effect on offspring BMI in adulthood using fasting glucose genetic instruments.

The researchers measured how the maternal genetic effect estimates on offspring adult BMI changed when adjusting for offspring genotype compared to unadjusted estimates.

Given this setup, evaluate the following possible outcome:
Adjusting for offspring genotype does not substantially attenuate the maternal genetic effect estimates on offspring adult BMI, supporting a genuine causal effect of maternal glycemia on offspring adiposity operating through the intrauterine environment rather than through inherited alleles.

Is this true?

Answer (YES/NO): NO